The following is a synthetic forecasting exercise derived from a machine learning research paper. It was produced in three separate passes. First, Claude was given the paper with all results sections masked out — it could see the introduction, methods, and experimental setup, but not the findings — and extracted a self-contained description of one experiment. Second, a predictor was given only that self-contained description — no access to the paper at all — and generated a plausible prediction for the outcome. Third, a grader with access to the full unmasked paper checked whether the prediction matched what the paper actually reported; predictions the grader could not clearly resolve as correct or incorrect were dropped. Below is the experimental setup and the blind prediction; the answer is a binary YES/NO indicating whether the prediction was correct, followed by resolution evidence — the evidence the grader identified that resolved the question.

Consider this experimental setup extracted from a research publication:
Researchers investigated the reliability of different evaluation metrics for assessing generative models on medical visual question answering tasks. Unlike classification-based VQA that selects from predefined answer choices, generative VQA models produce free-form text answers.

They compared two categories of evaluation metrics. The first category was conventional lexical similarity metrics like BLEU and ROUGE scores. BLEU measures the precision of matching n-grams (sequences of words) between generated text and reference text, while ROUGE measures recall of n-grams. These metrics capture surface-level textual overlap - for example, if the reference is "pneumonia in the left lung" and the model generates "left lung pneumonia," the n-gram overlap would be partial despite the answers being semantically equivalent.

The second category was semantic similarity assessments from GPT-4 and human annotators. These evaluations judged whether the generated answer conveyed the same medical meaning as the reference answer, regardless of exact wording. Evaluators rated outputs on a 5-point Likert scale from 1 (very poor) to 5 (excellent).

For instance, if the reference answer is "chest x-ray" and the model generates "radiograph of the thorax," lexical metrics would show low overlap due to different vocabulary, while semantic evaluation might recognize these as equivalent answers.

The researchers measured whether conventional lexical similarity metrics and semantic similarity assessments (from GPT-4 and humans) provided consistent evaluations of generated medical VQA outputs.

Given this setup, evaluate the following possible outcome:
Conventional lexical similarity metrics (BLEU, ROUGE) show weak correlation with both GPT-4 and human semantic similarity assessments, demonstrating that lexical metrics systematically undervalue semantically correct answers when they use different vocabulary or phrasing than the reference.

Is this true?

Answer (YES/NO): YES